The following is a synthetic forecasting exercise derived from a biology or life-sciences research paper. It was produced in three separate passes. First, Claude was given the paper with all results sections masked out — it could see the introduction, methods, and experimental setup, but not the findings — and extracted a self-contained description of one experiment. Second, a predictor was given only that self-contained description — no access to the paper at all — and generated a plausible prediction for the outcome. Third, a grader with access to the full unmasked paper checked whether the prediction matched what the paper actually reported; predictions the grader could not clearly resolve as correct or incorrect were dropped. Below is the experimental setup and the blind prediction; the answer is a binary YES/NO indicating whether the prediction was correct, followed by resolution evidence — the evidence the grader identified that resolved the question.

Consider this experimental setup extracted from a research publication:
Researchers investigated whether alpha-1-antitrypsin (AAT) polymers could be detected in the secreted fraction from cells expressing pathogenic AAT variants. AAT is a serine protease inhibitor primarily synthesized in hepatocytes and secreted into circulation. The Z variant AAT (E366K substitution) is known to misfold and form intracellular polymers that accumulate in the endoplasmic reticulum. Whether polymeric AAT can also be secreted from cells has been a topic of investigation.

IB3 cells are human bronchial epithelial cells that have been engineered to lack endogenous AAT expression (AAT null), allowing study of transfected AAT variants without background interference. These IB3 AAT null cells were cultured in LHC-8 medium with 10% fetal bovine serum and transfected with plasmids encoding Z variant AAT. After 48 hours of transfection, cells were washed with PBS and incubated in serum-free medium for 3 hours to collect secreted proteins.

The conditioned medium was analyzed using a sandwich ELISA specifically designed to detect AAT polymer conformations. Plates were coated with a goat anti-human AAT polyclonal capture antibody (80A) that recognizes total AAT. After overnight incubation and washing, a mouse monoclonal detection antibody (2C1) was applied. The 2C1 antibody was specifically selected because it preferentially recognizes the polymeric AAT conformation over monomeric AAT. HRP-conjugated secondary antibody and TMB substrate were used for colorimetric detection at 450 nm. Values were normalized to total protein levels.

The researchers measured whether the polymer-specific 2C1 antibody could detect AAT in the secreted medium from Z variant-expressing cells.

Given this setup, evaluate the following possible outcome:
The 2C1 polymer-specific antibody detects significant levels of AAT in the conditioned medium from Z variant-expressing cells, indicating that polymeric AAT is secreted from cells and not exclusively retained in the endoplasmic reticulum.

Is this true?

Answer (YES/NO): YES